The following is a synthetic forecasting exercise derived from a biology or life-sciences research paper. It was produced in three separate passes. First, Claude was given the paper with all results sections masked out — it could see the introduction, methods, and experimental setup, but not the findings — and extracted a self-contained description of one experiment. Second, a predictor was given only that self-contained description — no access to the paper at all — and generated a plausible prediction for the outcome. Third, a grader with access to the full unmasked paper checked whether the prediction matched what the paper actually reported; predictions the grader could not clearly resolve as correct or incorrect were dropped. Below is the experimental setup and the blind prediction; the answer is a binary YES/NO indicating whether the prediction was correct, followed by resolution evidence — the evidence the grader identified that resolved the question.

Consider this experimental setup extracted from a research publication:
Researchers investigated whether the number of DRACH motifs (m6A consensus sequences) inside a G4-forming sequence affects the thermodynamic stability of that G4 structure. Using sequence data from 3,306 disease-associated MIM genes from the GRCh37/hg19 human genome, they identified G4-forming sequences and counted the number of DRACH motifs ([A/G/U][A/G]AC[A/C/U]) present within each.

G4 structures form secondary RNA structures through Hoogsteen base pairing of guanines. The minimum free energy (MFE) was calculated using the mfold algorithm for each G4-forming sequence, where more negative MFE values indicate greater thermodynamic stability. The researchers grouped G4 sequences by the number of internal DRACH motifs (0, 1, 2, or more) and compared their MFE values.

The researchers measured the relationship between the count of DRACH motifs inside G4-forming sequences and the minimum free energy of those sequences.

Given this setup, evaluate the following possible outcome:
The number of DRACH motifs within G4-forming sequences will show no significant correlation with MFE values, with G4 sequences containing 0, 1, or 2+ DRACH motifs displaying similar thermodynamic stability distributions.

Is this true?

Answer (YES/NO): NO